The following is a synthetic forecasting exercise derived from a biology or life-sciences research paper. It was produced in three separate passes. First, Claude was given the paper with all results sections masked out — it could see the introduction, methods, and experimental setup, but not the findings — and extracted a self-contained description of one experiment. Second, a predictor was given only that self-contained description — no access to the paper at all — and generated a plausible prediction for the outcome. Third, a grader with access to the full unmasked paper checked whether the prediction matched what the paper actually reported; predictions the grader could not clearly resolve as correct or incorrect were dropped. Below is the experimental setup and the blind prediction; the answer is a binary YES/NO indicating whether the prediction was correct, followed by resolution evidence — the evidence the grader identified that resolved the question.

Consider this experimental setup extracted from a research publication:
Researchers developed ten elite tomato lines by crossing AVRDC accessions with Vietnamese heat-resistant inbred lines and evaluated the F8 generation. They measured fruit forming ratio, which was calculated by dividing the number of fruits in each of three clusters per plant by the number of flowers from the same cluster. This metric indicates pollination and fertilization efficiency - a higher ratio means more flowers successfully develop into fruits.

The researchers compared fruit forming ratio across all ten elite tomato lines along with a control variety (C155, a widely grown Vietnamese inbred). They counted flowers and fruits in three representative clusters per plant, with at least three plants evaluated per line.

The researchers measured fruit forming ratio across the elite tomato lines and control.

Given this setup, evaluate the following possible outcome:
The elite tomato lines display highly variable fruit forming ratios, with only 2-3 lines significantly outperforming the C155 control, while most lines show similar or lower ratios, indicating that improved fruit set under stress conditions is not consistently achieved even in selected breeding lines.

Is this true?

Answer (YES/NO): NO